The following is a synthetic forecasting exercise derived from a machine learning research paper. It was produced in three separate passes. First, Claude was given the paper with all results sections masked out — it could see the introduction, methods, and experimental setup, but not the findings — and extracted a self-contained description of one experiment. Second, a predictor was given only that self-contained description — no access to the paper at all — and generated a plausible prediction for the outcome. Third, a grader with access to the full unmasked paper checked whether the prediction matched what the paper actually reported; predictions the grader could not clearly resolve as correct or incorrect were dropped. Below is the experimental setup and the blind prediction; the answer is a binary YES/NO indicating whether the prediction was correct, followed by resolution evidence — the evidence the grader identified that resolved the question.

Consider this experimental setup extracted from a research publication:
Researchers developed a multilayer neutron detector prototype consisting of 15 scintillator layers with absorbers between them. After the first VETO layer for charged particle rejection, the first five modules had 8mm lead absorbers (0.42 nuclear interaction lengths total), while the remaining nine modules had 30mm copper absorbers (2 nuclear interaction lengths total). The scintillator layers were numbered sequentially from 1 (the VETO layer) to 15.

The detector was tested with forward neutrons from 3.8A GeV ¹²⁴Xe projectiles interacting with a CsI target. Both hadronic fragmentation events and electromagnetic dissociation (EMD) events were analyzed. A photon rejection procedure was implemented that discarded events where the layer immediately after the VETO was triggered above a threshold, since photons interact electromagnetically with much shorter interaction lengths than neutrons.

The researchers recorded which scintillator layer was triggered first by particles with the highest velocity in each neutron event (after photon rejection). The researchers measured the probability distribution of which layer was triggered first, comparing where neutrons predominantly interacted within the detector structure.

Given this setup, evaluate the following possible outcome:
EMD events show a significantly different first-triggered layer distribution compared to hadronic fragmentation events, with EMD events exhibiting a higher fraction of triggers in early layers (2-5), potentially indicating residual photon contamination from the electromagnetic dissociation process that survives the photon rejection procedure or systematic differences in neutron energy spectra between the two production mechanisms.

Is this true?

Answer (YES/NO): NO